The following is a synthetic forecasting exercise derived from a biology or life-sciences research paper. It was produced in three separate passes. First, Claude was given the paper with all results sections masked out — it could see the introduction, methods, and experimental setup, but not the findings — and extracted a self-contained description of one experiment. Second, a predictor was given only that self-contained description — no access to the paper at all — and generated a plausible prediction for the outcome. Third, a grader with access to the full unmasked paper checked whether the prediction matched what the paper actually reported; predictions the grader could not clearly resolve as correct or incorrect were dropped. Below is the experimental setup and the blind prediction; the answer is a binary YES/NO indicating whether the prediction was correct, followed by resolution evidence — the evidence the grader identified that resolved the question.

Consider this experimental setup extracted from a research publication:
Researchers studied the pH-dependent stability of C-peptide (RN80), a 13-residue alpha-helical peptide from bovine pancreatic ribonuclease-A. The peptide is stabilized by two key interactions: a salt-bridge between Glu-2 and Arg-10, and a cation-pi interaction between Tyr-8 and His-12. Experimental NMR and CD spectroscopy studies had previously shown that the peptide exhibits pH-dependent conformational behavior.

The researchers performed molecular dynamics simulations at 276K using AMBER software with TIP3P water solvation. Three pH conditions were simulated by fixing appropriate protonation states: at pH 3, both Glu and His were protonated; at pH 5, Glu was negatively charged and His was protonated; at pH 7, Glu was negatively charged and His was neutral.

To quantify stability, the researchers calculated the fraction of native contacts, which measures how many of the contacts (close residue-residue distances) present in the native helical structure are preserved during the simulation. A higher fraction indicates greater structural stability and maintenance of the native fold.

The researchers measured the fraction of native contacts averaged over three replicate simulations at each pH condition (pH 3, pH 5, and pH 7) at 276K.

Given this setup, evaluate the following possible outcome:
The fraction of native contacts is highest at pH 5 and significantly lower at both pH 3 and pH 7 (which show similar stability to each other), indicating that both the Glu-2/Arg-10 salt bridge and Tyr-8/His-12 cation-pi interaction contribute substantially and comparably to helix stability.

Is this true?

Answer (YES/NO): NO